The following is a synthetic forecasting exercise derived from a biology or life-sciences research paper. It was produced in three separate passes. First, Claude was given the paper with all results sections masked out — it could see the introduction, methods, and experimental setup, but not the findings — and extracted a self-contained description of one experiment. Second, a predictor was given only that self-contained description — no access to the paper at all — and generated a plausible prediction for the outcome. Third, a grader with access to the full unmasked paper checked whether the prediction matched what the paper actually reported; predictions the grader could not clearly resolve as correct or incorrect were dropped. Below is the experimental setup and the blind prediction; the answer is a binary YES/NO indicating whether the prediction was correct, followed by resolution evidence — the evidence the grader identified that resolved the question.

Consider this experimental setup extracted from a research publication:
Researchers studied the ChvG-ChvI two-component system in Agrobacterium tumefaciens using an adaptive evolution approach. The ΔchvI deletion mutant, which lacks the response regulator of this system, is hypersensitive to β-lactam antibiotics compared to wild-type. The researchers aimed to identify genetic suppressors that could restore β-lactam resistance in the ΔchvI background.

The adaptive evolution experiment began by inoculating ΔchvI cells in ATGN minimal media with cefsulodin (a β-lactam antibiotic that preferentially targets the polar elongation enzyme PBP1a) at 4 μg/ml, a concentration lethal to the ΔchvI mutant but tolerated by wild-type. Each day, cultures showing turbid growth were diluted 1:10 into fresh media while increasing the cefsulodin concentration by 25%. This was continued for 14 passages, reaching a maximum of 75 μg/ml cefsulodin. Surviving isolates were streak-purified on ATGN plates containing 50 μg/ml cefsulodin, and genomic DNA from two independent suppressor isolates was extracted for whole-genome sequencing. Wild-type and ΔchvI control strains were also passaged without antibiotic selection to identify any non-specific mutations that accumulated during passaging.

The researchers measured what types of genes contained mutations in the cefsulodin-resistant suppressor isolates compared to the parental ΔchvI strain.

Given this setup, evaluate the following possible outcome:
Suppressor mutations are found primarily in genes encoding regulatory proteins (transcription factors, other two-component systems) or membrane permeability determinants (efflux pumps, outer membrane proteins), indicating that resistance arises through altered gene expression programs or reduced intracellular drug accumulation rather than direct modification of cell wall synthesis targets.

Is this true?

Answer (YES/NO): NO